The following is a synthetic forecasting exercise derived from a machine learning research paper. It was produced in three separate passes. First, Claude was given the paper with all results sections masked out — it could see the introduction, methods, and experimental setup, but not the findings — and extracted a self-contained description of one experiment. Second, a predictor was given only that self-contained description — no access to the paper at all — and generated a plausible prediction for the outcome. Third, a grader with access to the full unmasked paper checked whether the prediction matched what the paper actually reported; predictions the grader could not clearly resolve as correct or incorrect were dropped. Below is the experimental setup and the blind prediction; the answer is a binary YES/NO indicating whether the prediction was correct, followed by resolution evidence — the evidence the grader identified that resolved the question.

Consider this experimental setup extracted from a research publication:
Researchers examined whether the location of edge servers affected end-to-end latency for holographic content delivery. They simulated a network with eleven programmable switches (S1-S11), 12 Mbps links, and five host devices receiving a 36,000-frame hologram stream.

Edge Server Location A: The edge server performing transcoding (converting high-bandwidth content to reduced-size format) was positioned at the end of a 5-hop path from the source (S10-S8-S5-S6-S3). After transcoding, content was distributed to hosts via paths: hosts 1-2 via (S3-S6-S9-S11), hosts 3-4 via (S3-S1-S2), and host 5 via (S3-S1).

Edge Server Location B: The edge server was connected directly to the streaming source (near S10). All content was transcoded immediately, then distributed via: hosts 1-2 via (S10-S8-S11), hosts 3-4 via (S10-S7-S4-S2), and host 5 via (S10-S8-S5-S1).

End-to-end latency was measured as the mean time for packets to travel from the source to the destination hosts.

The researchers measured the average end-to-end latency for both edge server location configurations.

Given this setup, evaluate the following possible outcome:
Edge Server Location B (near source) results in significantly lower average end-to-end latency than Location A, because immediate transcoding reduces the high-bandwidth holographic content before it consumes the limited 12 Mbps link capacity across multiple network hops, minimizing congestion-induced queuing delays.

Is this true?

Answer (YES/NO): YES